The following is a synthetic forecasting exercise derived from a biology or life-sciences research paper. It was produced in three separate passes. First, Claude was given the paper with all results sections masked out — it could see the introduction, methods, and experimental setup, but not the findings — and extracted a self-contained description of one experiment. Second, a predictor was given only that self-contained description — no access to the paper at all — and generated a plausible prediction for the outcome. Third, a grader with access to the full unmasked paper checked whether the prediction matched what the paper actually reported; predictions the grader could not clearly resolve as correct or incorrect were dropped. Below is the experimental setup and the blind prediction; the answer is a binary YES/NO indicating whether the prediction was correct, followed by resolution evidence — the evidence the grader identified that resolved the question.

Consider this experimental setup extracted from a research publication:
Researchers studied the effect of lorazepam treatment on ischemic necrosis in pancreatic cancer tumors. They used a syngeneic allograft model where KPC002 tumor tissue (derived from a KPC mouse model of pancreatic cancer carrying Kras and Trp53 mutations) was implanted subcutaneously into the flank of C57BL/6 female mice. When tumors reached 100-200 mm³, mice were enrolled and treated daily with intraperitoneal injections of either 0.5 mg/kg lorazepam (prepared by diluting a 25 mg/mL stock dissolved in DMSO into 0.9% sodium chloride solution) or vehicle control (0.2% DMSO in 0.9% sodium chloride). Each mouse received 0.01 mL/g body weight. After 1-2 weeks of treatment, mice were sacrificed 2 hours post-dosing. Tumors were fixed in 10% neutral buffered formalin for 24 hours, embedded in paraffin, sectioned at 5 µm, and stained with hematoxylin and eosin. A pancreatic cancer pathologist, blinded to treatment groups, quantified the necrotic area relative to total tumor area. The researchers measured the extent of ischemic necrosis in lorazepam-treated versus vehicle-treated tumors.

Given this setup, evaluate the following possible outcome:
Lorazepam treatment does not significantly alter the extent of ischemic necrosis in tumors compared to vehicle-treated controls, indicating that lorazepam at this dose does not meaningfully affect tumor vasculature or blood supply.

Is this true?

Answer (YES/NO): NO